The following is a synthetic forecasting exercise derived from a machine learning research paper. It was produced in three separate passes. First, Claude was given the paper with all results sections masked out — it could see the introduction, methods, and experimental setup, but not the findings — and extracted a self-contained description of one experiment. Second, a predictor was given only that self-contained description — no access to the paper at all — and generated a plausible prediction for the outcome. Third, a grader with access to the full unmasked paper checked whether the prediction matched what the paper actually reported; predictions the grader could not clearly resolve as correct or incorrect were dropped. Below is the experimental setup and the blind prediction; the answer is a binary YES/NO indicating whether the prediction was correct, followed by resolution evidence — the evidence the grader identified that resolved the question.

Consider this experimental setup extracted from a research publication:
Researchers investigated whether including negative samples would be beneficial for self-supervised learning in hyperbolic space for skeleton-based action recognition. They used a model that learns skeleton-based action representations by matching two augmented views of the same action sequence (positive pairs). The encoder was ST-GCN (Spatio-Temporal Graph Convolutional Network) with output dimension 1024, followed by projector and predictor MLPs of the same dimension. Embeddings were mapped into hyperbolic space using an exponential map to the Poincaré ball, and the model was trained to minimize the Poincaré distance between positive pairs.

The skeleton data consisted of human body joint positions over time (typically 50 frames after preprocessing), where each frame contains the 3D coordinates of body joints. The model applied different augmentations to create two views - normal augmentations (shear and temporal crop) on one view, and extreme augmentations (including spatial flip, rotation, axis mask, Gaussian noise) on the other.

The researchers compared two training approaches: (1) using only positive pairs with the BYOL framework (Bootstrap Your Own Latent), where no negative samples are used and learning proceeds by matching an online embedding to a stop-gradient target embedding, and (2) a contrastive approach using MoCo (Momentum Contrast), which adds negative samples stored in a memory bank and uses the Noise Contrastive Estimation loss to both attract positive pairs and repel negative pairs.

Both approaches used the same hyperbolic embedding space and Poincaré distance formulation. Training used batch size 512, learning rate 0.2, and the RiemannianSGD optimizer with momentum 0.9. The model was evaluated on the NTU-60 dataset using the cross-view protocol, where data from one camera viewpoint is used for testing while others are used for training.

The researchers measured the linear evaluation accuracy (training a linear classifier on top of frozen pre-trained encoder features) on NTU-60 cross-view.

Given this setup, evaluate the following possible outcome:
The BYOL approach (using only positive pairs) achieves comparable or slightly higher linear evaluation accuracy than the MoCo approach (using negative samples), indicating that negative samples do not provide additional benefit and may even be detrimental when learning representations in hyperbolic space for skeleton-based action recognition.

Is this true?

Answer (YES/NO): NO